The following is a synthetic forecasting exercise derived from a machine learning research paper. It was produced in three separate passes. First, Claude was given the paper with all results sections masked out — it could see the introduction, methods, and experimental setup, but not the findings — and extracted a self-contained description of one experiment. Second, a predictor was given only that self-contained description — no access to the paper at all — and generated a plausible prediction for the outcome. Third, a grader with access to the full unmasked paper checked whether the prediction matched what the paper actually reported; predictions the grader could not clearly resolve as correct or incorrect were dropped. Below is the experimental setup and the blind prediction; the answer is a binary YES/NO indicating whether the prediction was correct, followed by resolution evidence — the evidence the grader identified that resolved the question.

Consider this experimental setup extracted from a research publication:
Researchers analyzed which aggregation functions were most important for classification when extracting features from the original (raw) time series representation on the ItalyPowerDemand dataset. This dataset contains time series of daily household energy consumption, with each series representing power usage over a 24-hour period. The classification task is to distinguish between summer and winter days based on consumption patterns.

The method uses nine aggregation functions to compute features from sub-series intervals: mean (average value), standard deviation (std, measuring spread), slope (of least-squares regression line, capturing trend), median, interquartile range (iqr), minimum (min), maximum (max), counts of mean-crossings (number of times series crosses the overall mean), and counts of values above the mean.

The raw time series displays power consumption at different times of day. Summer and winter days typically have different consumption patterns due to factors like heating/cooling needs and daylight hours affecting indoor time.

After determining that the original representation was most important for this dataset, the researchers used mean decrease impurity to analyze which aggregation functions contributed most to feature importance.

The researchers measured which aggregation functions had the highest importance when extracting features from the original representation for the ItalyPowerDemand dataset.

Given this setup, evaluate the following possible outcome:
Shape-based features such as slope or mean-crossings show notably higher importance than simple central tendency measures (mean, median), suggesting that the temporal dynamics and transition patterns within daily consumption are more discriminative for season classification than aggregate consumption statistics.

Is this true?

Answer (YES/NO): NO